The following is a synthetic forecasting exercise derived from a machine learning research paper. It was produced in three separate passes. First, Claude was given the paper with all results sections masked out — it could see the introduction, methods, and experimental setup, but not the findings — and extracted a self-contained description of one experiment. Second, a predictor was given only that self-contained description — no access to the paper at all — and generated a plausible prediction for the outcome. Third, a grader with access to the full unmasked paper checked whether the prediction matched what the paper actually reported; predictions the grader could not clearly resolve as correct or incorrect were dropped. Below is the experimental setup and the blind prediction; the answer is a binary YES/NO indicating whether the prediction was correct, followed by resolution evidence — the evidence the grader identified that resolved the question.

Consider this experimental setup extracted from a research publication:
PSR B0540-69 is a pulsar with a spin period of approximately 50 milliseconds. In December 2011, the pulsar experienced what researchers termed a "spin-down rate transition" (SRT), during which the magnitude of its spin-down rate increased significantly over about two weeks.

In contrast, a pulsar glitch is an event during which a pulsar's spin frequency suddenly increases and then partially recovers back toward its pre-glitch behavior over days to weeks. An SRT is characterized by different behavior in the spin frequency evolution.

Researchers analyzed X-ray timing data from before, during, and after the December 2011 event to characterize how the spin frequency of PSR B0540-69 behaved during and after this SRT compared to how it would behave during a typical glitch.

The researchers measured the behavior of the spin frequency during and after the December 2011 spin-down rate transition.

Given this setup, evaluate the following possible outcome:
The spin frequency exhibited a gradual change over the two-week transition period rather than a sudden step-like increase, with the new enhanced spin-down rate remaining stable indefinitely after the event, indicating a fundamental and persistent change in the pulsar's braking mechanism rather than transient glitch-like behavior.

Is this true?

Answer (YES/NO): NO